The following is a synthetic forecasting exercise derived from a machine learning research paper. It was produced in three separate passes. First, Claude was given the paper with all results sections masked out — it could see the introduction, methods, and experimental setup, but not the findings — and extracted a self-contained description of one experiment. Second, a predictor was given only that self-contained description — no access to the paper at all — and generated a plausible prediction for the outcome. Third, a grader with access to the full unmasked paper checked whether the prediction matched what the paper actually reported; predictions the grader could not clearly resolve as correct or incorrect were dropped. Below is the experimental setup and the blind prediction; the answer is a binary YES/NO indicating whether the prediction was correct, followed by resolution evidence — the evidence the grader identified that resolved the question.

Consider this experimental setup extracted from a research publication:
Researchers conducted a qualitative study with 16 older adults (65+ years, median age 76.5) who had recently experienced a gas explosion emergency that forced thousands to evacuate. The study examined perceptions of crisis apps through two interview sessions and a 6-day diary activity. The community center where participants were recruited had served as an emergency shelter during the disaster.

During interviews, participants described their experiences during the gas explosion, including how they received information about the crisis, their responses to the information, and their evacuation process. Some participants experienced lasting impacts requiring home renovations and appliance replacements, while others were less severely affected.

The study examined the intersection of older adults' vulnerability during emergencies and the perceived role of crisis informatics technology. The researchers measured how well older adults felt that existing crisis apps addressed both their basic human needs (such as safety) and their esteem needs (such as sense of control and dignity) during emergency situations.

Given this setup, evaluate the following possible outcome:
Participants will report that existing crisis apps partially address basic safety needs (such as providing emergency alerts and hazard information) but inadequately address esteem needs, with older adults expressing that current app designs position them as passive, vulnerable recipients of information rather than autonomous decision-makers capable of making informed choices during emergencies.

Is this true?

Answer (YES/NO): NO